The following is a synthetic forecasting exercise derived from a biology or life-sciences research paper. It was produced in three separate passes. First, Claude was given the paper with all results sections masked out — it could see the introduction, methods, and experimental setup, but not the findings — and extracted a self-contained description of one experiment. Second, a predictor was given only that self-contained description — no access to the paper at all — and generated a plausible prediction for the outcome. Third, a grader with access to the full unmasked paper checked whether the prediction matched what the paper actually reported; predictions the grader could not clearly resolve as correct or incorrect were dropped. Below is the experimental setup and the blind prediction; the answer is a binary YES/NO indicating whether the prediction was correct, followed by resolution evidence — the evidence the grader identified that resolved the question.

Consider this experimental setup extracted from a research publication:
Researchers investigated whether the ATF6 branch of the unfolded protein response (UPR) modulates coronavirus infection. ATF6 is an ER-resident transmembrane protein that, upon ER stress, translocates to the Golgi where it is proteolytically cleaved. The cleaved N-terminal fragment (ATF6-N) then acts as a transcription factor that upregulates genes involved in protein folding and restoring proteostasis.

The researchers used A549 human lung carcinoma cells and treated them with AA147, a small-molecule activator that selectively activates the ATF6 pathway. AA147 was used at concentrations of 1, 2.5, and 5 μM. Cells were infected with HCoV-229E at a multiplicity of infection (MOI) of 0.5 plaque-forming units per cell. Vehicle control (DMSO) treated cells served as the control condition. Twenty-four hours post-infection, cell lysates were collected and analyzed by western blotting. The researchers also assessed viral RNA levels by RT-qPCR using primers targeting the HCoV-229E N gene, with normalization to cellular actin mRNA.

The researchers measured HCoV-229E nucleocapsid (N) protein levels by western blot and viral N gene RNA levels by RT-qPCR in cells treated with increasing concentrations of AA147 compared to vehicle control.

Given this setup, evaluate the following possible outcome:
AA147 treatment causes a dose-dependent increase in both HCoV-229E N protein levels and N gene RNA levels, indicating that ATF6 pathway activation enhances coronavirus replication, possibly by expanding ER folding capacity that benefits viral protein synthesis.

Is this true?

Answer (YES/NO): NO